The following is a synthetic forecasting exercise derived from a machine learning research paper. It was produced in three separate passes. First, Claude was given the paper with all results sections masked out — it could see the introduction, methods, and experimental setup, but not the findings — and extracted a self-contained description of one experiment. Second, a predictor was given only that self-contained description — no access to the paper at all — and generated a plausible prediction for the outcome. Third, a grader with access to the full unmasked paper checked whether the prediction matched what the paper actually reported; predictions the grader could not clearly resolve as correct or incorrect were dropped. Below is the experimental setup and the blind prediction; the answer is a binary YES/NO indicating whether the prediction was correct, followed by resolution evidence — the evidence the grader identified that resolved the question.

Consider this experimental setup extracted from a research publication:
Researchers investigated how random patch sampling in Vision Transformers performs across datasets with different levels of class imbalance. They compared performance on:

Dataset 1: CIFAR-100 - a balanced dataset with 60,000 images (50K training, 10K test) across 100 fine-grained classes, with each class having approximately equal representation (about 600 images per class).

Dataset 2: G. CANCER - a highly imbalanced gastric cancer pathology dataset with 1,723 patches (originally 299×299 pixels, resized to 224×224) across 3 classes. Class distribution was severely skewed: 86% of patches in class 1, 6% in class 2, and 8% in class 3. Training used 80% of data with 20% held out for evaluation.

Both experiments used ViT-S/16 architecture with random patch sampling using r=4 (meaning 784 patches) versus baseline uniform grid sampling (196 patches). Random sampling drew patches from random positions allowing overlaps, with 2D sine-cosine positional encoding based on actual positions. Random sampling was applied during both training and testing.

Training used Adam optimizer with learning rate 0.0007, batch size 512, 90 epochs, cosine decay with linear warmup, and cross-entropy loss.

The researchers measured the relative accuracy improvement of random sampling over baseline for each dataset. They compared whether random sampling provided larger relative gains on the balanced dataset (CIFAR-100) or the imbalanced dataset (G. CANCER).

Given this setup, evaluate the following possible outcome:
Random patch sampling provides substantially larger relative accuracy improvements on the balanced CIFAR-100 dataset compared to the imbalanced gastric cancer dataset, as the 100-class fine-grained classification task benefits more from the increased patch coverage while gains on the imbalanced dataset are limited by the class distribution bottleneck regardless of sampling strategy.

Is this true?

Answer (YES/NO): YES